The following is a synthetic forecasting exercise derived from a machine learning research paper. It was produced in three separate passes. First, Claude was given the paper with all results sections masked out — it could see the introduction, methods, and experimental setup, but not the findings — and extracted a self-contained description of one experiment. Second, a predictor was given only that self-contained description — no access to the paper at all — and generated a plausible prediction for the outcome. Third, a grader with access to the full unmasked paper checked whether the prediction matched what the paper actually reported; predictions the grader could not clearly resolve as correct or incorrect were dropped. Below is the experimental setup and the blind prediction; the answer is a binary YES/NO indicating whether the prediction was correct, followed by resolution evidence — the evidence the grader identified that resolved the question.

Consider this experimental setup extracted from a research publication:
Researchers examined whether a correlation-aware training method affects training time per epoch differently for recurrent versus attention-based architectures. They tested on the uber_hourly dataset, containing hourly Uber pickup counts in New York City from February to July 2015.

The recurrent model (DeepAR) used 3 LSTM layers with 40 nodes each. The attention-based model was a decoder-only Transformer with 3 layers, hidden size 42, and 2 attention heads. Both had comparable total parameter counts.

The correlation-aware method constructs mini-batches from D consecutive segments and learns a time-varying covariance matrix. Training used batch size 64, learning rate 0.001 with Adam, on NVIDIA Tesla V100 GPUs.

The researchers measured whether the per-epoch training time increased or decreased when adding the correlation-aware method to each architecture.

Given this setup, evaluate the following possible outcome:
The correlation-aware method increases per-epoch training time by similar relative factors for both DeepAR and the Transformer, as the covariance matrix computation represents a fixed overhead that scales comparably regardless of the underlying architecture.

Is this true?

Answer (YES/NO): NO